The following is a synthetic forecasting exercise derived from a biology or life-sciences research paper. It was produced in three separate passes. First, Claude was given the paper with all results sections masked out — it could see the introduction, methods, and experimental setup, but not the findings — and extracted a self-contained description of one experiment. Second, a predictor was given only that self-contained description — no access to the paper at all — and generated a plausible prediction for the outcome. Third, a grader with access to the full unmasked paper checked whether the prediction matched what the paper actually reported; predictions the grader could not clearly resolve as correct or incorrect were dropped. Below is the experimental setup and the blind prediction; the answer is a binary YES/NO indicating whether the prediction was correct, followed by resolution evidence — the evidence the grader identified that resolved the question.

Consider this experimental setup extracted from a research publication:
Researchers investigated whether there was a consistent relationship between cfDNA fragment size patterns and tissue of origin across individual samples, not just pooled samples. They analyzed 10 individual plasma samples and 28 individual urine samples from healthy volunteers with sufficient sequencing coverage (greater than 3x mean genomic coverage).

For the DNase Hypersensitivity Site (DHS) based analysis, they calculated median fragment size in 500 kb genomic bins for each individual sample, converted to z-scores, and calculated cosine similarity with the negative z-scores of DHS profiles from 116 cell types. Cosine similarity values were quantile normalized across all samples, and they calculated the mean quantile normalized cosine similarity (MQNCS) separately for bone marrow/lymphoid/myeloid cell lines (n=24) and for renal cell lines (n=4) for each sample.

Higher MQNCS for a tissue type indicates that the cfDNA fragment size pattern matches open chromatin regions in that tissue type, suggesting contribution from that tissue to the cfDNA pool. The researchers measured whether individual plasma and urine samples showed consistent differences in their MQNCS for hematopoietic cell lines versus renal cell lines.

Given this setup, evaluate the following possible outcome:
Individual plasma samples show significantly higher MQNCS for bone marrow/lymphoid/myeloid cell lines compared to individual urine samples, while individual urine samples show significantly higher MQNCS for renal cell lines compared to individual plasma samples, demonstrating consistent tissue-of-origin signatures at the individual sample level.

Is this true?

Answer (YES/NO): YES